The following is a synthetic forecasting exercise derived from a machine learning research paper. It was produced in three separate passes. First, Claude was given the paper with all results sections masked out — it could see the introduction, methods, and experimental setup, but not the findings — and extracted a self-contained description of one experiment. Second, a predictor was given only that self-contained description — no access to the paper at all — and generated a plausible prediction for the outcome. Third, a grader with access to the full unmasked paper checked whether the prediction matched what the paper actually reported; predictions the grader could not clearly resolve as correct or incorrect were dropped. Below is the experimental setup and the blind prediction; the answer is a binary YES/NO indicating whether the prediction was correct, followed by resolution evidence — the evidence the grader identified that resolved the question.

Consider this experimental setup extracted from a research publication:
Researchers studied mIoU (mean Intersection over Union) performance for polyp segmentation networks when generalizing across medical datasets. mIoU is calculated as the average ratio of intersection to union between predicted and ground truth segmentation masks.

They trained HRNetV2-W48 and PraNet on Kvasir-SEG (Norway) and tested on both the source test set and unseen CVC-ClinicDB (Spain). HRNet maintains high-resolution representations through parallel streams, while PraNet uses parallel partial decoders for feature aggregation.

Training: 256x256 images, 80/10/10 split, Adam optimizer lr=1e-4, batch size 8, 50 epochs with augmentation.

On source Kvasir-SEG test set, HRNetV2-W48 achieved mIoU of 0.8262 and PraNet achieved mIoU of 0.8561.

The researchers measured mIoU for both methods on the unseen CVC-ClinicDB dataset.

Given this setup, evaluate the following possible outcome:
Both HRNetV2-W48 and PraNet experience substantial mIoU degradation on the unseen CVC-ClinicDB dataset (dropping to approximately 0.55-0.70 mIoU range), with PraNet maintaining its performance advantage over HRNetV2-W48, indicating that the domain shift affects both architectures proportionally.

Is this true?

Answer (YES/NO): NO